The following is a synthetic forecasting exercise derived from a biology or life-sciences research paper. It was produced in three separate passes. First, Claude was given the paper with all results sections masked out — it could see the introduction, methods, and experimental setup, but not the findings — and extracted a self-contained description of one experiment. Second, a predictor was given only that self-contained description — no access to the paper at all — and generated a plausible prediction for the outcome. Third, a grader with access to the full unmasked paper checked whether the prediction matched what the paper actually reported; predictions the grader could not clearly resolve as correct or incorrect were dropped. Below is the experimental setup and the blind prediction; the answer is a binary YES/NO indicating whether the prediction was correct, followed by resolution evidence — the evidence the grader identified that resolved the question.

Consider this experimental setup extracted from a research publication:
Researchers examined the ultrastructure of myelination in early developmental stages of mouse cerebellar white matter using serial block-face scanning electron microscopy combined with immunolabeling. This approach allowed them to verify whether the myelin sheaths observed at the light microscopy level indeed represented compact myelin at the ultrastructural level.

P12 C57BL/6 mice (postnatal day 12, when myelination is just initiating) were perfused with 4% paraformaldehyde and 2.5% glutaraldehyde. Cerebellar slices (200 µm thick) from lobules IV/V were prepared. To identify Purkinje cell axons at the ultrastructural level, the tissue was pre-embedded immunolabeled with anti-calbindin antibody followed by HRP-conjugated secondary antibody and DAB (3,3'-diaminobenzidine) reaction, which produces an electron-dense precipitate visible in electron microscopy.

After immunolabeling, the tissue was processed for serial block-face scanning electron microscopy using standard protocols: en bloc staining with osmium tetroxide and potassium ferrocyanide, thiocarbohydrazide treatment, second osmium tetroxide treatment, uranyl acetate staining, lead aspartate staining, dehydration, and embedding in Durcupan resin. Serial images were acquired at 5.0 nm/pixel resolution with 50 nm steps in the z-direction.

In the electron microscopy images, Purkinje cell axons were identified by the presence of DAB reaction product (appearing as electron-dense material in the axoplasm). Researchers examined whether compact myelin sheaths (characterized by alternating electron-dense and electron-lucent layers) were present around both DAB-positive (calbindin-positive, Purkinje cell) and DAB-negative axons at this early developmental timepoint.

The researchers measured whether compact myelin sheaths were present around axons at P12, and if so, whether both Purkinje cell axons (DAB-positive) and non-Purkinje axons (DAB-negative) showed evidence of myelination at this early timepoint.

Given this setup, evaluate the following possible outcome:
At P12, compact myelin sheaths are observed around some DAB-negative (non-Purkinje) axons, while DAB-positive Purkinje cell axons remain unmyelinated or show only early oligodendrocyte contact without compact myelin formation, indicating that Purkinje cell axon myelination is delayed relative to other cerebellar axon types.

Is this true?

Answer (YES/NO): NO